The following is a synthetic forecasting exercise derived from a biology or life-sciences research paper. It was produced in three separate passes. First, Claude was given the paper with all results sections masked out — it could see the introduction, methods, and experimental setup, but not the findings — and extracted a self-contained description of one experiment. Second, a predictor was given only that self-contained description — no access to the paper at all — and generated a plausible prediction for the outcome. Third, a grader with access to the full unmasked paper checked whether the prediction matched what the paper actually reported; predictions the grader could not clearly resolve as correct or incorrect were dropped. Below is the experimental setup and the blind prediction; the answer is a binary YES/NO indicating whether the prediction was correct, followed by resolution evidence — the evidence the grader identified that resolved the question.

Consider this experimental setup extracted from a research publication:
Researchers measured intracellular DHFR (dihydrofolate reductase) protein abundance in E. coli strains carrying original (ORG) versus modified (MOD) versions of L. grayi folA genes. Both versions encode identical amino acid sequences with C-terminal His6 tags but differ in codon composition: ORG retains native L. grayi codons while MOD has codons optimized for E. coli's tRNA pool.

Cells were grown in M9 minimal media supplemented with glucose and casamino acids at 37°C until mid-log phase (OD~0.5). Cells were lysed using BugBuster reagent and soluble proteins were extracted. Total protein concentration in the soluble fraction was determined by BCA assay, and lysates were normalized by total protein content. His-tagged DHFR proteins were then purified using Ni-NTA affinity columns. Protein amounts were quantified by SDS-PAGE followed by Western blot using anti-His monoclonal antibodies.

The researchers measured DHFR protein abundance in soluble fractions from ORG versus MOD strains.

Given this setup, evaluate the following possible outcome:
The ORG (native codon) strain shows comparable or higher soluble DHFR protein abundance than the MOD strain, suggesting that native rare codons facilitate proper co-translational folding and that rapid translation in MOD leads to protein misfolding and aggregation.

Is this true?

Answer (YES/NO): NO